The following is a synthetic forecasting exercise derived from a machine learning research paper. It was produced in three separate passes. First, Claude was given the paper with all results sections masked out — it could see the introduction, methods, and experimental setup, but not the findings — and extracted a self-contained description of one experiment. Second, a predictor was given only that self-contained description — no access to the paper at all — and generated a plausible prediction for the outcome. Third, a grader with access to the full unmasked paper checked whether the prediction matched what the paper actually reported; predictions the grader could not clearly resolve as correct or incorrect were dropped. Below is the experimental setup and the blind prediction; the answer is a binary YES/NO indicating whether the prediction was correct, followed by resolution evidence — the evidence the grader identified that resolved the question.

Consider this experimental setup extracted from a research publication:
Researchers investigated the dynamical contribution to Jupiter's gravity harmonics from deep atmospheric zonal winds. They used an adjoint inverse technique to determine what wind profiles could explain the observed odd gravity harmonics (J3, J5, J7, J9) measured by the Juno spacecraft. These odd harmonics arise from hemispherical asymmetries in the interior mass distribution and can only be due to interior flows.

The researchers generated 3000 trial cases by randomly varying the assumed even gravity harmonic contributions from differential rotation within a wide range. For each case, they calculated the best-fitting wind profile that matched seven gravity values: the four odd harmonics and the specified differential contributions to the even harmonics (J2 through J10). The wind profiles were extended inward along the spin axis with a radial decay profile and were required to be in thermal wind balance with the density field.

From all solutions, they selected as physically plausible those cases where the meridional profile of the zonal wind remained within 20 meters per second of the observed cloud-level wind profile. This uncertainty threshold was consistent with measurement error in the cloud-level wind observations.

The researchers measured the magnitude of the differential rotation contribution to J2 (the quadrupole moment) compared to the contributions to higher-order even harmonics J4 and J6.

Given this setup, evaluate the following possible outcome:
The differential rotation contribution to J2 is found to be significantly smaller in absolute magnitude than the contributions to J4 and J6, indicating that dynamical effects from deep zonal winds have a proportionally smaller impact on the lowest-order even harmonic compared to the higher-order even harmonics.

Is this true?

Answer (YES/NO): NO